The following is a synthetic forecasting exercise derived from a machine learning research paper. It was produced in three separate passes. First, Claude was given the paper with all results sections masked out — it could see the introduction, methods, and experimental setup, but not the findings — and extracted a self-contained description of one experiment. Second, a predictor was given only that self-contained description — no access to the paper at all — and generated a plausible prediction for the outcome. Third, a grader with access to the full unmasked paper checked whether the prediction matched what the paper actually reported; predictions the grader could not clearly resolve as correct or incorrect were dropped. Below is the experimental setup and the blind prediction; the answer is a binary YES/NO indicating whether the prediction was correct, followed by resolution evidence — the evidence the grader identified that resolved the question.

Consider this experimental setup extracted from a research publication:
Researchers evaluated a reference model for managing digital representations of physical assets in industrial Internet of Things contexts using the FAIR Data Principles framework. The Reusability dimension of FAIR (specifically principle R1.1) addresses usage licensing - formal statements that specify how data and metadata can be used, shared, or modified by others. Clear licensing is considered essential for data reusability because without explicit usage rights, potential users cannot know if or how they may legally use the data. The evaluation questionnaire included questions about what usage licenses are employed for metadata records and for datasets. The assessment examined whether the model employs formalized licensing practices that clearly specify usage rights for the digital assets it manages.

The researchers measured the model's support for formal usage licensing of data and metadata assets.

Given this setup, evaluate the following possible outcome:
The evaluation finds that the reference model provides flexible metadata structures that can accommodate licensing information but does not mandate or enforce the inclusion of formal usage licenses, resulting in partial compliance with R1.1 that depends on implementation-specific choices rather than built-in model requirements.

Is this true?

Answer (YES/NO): NO